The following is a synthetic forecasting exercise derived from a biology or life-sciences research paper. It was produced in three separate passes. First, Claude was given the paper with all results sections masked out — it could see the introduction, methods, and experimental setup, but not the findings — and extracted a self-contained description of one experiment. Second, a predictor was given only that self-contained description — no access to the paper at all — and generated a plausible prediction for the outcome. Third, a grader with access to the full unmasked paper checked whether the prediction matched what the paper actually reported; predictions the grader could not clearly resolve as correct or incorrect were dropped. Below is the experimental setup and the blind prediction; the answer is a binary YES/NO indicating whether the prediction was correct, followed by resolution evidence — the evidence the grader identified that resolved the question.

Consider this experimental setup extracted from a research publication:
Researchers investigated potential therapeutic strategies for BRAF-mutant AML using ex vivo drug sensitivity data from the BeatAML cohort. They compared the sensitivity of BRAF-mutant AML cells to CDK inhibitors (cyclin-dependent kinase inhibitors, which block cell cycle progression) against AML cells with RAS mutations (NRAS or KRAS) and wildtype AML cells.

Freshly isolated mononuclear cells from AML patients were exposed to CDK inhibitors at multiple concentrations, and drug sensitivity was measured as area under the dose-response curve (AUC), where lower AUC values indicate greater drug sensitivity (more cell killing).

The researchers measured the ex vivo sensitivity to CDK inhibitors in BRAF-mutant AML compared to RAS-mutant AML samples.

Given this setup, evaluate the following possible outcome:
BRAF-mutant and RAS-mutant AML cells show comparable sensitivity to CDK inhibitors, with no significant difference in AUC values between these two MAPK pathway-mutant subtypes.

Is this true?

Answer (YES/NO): YES